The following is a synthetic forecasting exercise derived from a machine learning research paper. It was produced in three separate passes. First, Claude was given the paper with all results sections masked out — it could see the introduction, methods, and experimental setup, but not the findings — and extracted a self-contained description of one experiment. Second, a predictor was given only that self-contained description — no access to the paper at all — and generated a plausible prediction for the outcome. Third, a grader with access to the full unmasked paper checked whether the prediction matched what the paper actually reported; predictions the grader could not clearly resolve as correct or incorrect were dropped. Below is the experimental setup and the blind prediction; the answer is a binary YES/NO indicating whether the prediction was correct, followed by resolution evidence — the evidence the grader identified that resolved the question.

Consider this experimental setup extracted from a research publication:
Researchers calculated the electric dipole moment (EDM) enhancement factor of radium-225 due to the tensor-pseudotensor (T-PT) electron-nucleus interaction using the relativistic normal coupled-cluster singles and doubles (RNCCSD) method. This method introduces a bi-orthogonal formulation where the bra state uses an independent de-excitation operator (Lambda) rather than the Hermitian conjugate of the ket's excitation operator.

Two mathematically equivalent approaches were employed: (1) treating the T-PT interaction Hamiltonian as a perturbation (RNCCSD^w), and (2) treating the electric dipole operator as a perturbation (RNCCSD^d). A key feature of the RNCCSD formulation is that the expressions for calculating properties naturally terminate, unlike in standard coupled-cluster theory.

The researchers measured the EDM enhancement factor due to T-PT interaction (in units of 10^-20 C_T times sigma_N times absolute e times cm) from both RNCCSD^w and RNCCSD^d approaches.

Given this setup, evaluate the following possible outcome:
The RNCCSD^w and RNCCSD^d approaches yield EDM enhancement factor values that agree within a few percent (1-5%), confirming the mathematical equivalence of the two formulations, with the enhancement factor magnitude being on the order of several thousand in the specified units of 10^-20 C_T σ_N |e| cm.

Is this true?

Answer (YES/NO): NO